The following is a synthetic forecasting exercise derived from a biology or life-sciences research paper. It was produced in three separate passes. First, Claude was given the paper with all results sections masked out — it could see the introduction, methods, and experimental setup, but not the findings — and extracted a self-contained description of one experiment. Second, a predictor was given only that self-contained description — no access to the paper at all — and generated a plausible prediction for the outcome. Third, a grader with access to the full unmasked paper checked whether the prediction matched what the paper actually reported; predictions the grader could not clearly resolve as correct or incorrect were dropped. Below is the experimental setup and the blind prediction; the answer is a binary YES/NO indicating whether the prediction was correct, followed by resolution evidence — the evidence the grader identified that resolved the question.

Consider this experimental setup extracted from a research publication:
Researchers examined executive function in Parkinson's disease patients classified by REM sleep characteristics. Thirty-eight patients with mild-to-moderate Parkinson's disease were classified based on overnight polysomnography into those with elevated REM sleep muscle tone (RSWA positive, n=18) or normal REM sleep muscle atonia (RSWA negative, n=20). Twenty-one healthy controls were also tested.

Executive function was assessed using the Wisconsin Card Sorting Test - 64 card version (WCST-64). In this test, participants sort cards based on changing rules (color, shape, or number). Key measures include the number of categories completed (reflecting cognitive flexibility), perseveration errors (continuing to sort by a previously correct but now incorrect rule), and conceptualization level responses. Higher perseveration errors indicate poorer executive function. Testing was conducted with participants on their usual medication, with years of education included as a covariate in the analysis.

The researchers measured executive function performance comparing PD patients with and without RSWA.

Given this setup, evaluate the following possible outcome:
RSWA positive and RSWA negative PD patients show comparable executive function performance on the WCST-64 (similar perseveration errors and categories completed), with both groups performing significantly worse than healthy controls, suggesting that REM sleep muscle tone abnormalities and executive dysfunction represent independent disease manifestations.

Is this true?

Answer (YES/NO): NO